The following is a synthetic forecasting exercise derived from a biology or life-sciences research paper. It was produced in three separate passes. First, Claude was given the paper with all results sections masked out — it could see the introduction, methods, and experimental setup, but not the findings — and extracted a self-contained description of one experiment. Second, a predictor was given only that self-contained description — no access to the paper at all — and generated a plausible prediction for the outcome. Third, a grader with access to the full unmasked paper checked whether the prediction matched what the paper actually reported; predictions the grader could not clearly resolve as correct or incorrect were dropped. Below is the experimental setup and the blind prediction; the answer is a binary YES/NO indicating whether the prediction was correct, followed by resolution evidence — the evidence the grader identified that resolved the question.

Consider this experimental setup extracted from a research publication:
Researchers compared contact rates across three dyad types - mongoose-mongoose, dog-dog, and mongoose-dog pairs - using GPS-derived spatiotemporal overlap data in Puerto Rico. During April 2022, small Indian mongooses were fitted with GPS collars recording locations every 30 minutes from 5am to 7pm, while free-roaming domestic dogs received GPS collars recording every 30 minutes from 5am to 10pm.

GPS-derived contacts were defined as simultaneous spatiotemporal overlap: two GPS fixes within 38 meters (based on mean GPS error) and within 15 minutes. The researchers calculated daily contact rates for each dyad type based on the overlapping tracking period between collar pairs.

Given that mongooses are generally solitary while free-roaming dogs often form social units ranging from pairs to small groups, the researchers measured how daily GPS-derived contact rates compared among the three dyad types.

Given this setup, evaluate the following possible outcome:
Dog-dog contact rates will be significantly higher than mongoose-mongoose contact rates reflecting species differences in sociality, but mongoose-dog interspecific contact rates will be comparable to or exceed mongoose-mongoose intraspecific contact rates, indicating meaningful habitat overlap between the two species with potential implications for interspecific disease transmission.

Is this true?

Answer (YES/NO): NO